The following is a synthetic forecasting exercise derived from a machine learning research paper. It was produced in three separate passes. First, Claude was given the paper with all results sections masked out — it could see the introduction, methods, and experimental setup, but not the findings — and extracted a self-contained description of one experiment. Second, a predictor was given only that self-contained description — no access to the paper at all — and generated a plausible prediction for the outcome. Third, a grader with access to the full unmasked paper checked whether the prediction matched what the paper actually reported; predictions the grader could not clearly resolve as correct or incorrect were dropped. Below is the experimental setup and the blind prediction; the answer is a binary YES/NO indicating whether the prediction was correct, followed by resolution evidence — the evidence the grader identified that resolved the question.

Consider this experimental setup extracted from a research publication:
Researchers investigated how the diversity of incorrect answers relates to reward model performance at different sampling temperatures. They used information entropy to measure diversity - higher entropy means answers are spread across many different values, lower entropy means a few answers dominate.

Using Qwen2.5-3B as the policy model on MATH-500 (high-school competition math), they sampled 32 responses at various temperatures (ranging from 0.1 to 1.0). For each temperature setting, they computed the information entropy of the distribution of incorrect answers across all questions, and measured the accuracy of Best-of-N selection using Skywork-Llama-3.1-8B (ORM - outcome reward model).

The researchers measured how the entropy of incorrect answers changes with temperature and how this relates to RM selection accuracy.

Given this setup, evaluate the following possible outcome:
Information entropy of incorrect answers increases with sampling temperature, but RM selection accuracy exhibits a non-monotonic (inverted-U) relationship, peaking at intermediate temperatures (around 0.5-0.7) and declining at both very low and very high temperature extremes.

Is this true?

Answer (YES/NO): NO